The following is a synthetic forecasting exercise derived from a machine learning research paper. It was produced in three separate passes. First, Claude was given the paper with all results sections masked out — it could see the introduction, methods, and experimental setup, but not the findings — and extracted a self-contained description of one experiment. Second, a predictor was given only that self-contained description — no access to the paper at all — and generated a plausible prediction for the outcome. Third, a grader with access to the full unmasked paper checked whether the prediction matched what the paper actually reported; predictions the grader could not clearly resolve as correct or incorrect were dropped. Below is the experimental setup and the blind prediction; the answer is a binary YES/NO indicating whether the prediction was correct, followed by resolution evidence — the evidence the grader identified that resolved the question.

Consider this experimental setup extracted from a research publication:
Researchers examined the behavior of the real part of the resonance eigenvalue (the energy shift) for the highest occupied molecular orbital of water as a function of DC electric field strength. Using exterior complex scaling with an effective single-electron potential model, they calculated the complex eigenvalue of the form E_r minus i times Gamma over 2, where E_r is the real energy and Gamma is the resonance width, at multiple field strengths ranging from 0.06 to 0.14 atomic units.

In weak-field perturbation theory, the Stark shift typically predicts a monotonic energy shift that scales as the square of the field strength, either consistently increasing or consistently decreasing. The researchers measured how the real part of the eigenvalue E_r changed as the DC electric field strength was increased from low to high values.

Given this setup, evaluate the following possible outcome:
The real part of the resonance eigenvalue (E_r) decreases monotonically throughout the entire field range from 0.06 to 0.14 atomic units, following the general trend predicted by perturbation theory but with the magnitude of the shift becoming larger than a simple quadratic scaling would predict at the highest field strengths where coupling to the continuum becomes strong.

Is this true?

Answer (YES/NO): NO